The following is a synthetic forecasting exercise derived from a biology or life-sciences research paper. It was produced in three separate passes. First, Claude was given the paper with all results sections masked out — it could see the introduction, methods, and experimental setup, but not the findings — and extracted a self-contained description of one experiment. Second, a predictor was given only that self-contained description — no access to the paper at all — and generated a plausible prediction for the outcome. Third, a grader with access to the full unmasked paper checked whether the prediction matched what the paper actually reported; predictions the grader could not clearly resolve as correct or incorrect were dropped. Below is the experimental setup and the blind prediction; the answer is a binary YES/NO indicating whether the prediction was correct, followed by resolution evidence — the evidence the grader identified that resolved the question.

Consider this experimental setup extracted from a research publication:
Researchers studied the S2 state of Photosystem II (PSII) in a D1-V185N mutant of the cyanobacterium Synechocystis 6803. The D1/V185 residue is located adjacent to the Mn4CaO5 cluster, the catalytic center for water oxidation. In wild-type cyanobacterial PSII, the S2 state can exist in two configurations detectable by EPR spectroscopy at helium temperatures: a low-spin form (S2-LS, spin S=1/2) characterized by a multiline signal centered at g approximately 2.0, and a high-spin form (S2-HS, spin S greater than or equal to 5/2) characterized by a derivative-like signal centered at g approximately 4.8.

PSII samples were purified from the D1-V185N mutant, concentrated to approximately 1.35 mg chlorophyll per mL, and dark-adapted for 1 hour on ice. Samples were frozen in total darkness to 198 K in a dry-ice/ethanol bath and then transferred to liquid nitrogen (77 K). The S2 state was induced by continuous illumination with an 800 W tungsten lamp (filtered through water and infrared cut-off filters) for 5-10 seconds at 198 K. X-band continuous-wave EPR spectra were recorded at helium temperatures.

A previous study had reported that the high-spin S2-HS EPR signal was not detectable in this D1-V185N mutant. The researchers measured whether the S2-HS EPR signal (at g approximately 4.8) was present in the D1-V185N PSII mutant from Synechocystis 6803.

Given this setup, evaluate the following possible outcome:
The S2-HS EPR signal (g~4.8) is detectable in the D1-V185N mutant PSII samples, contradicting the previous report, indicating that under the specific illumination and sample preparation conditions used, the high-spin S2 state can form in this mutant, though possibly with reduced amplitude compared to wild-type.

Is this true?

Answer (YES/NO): YES